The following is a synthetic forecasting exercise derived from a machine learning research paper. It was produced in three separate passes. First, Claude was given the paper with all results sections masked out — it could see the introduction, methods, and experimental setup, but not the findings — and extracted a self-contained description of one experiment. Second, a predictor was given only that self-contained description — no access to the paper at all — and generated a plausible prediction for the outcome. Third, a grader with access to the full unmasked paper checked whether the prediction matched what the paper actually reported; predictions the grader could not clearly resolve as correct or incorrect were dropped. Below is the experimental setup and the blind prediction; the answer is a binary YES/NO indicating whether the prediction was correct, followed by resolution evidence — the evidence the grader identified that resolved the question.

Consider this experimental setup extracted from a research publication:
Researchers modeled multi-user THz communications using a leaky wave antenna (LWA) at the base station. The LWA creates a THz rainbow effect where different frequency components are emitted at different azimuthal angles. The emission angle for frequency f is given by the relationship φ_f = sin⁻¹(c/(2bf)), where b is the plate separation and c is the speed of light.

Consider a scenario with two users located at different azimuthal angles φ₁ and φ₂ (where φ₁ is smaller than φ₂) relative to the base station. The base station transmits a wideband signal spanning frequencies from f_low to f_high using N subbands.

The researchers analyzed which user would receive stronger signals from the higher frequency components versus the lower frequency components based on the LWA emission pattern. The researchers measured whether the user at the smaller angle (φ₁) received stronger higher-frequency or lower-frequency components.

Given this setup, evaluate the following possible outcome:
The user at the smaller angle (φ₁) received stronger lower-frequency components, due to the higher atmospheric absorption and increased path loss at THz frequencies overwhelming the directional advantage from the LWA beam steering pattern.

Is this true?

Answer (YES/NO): NO